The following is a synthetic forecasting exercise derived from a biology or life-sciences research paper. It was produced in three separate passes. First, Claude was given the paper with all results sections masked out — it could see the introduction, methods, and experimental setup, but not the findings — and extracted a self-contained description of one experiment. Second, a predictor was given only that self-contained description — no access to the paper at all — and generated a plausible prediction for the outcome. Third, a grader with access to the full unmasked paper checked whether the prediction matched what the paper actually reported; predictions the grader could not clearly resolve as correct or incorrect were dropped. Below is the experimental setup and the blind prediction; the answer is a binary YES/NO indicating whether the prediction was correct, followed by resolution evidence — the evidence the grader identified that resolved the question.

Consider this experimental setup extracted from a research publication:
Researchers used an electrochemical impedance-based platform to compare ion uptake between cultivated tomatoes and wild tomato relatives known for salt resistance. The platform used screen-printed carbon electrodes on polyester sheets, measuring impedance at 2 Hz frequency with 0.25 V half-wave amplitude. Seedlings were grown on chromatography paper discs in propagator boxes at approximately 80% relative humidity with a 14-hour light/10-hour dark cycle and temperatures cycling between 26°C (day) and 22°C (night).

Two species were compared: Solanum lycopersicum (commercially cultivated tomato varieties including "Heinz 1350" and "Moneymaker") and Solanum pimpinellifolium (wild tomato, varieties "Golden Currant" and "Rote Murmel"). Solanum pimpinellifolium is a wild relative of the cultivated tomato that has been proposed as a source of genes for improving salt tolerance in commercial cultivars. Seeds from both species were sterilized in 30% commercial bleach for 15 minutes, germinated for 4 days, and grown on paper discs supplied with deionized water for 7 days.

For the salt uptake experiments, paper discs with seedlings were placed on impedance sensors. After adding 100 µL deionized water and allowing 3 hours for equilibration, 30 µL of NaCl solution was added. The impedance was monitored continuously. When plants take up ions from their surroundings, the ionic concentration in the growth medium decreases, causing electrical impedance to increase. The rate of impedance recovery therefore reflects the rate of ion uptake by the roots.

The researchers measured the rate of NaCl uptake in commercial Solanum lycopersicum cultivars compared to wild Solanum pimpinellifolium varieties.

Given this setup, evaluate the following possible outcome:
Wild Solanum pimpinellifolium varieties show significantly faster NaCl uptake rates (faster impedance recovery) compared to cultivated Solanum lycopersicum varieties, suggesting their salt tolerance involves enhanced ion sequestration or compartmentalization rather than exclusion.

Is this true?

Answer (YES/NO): NO